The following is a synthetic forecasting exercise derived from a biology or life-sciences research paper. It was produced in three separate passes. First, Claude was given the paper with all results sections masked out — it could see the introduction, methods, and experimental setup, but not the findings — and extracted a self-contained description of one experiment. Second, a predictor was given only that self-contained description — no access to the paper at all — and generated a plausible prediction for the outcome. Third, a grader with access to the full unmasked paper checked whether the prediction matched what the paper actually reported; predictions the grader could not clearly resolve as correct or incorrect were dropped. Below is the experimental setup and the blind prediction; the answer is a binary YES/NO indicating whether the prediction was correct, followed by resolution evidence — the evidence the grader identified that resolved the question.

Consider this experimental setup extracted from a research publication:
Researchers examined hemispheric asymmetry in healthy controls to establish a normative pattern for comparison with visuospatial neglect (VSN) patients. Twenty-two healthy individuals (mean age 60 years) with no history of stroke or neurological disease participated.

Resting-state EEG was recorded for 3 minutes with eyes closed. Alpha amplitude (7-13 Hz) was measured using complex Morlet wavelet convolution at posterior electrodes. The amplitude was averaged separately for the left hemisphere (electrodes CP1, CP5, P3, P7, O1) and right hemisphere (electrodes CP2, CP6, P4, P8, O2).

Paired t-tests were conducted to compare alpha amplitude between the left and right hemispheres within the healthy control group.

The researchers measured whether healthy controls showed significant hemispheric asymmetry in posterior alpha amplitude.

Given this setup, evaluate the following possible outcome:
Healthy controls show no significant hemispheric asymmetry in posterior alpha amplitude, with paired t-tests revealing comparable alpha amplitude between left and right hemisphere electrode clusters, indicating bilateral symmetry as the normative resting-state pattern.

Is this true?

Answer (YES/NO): YES